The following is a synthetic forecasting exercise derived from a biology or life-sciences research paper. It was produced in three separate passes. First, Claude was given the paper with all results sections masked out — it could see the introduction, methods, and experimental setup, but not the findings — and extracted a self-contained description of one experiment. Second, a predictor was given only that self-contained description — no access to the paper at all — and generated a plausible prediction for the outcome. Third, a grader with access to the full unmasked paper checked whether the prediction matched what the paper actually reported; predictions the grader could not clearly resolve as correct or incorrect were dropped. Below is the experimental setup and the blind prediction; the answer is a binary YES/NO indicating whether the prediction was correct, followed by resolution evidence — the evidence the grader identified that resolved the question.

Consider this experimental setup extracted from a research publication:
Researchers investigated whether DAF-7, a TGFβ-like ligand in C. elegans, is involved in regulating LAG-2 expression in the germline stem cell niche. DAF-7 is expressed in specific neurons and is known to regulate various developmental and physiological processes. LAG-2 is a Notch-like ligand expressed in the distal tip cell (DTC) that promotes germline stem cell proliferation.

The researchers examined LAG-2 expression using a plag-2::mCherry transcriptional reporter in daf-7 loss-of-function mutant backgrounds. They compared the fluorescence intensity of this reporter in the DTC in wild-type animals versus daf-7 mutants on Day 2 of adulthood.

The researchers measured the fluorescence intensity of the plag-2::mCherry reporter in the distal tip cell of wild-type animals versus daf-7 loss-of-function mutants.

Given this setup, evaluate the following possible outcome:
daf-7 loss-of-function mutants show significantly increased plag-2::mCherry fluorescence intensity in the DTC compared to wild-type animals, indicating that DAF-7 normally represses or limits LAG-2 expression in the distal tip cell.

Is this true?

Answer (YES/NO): NO